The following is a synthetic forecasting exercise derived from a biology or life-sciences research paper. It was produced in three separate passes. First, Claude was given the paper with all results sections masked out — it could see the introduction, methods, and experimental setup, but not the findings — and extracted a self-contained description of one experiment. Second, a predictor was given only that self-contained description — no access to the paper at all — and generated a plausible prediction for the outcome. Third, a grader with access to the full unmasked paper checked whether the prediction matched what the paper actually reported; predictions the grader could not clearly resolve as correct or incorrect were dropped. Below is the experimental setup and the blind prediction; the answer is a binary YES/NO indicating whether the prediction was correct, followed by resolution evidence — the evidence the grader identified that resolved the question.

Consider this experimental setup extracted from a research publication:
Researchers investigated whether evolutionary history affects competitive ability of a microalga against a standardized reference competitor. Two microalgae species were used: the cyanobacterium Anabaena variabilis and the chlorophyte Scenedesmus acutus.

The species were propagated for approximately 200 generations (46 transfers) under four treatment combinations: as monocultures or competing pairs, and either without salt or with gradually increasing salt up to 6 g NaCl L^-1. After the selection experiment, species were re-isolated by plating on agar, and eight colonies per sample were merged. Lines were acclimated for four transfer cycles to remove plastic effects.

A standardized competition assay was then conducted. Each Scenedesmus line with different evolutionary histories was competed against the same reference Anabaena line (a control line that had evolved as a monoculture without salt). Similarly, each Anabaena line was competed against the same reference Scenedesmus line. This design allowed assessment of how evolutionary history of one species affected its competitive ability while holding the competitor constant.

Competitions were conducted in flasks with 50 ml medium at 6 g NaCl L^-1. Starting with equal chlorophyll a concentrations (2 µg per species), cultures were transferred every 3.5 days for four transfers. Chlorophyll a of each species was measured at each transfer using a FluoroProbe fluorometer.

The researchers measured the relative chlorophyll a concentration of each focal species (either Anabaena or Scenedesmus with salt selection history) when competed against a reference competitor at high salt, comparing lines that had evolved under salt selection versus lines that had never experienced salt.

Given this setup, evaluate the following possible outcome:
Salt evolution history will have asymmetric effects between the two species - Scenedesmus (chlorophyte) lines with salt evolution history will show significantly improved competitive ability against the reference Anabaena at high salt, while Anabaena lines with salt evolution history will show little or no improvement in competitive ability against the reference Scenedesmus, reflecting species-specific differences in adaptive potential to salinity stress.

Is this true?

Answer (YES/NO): NO